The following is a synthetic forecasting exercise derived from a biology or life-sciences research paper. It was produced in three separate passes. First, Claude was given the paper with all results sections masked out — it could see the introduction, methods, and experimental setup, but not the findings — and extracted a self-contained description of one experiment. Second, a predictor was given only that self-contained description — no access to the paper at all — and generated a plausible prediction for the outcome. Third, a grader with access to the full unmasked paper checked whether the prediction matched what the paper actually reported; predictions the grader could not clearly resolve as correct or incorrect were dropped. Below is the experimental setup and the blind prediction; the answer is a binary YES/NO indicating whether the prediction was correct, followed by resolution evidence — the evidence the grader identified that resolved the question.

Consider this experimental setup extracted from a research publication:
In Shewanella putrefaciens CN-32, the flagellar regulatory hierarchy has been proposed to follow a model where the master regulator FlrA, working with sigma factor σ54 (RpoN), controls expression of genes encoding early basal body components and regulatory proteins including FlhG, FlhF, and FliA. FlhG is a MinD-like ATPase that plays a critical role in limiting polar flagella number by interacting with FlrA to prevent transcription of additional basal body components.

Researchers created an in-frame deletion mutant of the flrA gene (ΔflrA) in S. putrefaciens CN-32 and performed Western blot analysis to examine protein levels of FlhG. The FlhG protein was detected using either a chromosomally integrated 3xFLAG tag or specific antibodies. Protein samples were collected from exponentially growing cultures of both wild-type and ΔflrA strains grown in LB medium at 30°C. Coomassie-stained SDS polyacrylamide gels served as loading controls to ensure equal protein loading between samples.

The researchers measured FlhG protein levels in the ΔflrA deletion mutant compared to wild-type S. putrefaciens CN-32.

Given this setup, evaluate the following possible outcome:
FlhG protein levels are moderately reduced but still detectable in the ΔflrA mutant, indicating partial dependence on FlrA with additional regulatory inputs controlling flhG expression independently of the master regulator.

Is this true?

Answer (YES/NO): NO